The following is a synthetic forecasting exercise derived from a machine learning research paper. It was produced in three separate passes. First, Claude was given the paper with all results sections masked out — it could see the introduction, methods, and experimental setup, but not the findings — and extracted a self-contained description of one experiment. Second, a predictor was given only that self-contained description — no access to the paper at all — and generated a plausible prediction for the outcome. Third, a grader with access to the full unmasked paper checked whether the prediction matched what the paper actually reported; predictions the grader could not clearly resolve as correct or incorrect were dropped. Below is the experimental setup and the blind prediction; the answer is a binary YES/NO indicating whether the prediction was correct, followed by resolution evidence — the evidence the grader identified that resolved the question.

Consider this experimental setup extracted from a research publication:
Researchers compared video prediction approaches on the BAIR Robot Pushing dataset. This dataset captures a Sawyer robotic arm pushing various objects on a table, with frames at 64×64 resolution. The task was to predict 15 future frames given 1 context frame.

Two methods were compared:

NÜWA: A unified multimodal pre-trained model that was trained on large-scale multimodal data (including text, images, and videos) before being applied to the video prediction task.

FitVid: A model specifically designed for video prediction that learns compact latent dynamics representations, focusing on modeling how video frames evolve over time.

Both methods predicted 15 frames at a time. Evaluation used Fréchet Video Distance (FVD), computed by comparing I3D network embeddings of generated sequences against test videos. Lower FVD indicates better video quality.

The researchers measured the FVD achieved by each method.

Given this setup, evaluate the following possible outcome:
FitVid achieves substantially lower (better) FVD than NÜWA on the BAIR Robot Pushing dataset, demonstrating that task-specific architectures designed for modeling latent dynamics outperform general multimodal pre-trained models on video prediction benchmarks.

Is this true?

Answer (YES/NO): NO